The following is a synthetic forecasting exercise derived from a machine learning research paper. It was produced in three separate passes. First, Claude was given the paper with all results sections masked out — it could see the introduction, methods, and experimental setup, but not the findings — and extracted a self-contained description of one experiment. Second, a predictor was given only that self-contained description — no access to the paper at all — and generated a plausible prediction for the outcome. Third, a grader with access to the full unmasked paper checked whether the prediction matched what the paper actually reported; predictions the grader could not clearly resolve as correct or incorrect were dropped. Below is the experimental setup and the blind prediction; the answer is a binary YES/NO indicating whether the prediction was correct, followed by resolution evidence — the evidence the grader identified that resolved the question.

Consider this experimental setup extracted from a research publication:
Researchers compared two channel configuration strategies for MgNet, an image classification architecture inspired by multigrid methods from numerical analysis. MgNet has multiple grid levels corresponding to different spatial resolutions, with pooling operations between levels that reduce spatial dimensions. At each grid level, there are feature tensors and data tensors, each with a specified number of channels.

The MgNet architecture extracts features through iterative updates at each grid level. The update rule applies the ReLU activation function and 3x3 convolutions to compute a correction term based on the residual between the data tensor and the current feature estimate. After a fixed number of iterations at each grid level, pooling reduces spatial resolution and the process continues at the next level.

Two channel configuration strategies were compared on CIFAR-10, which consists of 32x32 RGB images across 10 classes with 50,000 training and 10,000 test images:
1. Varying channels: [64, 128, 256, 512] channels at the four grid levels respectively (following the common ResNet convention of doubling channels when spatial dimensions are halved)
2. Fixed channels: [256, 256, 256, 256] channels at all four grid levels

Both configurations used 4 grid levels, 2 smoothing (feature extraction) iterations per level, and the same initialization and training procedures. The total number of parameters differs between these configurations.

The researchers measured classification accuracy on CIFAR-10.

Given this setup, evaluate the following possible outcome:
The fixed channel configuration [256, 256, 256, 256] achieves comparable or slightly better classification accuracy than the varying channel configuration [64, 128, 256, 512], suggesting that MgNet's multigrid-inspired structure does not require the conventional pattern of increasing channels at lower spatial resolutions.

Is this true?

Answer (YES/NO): YES